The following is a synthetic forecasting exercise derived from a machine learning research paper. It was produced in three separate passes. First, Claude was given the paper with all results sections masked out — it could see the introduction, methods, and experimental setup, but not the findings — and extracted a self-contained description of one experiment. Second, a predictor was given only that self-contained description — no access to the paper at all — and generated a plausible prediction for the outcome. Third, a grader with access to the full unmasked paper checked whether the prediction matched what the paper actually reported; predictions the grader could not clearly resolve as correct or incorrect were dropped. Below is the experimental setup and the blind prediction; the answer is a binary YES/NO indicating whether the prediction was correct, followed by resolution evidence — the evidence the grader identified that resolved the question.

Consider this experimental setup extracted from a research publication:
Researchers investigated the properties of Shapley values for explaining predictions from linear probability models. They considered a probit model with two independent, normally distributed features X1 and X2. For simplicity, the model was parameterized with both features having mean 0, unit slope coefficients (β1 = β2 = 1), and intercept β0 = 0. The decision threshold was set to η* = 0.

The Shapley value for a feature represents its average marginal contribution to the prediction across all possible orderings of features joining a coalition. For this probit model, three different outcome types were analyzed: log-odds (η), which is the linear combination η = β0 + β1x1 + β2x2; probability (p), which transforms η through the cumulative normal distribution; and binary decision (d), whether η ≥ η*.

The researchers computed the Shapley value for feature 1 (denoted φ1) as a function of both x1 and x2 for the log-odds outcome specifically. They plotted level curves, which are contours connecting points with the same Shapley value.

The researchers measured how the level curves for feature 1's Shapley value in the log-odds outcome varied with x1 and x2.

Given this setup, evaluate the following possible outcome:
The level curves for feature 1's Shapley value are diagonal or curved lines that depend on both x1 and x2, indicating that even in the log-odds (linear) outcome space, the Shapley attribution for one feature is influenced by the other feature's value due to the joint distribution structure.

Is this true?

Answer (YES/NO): NO